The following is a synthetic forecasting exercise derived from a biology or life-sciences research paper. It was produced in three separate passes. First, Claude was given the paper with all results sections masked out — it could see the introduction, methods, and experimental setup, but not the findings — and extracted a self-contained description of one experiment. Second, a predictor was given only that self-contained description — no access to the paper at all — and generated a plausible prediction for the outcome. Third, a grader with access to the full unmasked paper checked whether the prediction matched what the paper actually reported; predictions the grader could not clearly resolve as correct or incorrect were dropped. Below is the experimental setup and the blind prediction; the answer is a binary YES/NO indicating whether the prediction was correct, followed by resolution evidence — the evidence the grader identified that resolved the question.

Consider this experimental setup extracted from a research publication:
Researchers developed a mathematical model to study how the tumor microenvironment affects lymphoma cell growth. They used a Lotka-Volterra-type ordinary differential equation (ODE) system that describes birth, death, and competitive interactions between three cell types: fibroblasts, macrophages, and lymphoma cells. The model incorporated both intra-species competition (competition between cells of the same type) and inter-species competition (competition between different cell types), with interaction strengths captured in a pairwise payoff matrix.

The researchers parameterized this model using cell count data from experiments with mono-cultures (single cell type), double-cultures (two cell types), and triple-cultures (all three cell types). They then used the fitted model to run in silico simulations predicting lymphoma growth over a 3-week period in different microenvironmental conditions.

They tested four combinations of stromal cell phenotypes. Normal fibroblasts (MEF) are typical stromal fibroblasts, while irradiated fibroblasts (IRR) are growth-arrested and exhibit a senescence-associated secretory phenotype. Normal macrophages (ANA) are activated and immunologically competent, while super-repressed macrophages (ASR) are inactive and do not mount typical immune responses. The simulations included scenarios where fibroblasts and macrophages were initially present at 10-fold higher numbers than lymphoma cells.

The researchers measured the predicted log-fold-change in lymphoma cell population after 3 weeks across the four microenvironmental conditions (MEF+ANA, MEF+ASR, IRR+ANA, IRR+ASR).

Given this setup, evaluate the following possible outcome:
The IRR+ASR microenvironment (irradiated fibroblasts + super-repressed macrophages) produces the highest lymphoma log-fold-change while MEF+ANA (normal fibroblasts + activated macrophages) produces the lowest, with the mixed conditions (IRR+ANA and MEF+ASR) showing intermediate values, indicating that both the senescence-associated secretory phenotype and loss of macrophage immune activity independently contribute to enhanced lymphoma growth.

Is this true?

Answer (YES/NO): NO